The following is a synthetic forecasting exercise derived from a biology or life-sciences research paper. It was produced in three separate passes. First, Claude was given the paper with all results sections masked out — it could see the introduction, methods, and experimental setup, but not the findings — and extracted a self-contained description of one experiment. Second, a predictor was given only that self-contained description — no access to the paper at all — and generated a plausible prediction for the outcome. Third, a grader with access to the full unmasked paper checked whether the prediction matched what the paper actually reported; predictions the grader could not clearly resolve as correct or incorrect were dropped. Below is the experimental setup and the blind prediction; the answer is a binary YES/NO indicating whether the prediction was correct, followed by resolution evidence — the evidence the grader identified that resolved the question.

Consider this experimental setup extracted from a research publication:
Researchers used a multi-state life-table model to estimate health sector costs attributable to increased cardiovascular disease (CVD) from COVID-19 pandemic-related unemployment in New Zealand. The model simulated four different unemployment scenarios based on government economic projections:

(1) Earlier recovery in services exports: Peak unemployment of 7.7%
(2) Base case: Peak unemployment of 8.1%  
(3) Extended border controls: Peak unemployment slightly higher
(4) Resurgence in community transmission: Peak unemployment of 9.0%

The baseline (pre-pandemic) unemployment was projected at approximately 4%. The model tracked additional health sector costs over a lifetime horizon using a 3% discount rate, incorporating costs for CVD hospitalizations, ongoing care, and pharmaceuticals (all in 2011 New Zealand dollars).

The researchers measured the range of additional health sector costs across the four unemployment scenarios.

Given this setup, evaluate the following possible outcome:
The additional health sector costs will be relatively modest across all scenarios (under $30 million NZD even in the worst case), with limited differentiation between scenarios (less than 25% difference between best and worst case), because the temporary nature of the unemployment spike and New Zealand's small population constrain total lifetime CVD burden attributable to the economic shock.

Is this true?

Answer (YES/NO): NO